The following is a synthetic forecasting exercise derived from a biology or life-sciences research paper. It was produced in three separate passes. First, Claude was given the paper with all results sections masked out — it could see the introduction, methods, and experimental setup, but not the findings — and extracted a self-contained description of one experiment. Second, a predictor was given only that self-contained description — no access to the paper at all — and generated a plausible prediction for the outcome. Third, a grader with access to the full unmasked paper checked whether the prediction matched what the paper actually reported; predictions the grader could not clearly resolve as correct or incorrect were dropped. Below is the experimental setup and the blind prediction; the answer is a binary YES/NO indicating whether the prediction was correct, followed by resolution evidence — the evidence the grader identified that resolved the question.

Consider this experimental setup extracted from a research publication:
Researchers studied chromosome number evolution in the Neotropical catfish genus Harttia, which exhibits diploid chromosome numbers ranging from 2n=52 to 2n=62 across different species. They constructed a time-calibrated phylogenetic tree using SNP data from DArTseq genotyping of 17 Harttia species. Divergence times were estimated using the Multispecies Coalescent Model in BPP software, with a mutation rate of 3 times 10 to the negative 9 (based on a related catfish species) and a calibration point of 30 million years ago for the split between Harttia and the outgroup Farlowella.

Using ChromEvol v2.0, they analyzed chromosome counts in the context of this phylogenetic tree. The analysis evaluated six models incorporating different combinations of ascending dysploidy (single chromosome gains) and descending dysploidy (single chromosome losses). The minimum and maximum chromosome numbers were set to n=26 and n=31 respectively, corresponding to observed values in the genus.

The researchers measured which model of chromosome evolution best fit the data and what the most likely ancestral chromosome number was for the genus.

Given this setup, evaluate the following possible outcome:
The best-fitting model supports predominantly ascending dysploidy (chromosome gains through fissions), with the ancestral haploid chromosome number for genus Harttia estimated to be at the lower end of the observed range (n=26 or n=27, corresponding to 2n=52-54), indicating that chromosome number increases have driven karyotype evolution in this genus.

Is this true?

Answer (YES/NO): NO